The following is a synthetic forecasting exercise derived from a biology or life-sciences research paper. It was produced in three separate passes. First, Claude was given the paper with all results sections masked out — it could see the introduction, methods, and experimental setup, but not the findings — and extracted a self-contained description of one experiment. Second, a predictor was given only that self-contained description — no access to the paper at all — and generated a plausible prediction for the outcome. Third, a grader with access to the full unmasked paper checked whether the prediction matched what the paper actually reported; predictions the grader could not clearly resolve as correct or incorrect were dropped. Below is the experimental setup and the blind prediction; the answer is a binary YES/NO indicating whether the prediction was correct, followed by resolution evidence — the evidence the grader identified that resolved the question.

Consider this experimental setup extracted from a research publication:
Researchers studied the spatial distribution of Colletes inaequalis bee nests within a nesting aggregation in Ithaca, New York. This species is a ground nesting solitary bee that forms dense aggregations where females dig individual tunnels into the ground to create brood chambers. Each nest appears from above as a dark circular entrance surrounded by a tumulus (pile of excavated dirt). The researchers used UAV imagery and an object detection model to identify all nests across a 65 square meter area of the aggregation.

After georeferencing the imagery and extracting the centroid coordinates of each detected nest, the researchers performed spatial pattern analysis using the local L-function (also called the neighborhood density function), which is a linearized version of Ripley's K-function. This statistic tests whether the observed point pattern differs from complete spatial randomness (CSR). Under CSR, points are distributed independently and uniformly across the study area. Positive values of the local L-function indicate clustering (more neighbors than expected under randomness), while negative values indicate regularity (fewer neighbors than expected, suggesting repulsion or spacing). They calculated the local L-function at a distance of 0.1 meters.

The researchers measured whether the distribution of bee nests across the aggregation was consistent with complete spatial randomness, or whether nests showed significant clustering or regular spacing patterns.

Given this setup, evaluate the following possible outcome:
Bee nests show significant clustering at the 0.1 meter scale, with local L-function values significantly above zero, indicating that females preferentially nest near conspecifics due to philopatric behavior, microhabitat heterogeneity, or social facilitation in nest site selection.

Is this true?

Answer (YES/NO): YES